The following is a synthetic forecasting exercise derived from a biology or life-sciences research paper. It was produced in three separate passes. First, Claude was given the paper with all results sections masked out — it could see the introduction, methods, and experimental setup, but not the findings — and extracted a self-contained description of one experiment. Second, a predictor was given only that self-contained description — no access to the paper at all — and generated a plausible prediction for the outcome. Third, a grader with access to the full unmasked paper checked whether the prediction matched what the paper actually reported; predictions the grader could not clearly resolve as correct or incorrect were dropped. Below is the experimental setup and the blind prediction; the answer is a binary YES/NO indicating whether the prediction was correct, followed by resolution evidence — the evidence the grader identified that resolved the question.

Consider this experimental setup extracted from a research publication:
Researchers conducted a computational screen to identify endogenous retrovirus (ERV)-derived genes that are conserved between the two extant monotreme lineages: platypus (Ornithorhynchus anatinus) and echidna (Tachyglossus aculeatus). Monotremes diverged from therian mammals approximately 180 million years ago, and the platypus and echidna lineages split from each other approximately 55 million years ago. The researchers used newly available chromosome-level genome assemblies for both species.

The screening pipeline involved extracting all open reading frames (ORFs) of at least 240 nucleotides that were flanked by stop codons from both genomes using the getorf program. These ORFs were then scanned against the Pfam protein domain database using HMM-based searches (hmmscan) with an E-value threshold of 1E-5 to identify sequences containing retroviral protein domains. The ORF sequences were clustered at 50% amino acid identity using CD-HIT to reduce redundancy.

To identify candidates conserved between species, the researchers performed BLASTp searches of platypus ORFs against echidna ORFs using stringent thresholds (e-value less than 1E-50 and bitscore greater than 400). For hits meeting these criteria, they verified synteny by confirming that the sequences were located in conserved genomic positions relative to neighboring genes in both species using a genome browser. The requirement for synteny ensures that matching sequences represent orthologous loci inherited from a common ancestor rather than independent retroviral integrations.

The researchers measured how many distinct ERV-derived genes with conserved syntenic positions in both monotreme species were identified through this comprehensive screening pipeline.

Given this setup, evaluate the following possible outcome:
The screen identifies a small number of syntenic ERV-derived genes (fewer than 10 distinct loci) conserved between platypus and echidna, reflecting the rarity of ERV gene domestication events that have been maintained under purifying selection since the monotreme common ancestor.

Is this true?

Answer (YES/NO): YES